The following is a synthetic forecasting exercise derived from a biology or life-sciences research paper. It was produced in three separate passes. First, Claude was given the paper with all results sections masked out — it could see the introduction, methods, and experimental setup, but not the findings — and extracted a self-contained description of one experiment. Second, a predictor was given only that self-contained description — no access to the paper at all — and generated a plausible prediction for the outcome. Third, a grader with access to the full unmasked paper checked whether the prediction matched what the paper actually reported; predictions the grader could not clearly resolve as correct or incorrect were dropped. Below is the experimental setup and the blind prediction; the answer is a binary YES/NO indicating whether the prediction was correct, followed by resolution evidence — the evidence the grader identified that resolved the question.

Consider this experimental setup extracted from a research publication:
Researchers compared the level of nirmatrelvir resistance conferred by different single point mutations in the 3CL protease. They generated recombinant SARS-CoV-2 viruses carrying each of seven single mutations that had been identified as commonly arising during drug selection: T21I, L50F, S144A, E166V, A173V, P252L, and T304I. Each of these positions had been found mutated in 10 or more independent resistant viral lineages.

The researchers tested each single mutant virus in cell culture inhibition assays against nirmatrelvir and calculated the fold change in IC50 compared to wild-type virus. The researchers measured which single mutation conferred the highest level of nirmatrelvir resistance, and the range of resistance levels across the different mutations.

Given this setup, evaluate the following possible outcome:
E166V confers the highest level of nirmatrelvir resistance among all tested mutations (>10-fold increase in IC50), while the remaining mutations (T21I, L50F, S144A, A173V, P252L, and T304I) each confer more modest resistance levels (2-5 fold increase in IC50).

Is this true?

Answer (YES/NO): NO